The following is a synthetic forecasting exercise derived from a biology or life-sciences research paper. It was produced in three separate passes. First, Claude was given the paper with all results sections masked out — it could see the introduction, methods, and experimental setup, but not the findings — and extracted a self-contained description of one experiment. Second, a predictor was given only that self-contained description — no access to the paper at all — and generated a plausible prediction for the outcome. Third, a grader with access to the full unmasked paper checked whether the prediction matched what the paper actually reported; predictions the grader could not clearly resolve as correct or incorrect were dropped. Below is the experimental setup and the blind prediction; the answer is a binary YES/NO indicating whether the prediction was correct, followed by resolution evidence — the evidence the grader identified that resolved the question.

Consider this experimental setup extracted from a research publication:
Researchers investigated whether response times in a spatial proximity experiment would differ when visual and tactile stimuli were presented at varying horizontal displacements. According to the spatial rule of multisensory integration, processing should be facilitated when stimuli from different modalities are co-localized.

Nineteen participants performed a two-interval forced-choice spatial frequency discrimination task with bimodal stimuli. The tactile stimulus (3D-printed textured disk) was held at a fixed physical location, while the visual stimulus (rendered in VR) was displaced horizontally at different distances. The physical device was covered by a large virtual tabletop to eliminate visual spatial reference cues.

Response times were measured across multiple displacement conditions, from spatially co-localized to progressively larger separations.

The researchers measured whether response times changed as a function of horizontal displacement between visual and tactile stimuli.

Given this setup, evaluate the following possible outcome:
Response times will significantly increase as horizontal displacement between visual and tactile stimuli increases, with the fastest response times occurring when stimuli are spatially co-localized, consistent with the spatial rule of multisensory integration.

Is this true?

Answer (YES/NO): NO